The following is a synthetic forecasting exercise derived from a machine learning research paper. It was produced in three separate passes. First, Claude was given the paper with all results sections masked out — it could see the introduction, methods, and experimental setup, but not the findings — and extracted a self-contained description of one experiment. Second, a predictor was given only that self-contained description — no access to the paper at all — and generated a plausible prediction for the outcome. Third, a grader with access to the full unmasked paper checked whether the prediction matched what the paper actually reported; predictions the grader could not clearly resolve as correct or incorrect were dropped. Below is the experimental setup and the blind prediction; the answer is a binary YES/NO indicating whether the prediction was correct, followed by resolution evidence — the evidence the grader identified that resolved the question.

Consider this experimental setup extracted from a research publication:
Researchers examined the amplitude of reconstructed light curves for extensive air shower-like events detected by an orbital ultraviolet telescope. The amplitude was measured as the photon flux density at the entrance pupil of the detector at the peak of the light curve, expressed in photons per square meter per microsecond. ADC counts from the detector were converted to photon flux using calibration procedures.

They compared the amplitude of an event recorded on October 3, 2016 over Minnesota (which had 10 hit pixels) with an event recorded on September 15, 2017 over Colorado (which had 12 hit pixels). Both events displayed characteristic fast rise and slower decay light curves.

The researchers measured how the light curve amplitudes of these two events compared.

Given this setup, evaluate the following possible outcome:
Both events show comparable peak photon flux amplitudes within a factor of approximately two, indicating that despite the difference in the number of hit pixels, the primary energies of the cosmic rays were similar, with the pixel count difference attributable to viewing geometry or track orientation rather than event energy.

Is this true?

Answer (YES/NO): NO